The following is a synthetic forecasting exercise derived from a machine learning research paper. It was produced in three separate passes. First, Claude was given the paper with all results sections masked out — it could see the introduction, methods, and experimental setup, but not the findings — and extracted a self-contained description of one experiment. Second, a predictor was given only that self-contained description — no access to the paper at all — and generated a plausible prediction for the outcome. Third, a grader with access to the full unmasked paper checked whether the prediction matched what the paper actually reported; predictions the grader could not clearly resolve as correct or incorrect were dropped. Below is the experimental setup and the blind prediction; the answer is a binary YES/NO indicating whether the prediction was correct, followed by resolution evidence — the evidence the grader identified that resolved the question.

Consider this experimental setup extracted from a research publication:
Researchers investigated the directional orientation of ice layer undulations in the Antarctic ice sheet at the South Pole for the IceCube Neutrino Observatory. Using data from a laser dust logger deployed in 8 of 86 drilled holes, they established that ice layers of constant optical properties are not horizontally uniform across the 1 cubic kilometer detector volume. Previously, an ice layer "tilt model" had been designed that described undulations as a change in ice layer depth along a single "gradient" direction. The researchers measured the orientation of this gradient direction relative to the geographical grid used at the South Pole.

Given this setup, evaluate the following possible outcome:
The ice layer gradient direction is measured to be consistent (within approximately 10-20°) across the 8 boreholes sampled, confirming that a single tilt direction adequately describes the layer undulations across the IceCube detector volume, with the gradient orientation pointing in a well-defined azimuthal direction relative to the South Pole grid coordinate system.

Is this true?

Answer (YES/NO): NO